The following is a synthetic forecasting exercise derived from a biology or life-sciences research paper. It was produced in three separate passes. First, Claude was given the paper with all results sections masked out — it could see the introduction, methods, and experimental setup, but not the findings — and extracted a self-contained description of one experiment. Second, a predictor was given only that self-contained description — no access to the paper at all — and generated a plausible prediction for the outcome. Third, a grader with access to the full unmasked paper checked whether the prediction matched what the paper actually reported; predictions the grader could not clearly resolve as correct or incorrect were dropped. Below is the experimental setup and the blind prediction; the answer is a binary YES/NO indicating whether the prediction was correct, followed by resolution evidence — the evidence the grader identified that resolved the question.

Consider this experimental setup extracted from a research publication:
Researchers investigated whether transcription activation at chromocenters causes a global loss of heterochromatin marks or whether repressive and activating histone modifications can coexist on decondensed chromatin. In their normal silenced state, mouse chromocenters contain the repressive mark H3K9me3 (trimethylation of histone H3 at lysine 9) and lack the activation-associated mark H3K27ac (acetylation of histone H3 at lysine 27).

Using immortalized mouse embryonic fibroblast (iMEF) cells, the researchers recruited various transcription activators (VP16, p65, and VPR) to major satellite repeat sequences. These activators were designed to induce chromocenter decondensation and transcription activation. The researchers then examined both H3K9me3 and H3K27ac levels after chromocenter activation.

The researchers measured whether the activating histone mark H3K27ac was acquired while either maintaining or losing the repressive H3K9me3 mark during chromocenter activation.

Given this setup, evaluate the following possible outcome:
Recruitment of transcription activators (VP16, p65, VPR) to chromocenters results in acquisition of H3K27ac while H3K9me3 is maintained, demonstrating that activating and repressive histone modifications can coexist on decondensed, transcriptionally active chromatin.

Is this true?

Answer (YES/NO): NO